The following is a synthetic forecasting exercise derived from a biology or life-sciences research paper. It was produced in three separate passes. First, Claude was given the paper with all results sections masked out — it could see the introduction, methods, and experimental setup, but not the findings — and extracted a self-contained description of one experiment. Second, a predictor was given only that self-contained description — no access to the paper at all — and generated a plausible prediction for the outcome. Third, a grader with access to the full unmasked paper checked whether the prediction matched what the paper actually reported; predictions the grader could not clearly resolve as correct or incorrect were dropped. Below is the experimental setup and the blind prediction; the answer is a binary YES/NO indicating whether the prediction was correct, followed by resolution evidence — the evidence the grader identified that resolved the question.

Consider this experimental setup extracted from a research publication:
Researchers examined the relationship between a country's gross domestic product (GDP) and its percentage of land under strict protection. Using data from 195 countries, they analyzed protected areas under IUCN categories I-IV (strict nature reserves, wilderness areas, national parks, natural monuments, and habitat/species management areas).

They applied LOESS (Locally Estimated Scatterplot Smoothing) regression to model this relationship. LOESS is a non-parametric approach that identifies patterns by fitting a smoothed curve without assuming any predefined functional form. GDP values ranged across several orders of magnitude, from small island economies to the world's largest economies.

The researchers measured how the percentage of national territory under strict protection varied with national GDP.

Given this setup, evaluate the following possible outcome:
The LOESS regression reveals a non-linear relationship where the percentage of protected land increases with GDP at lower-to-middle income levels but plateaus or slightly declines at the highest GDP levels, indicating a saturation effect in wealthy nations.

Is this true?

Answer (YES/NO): NO